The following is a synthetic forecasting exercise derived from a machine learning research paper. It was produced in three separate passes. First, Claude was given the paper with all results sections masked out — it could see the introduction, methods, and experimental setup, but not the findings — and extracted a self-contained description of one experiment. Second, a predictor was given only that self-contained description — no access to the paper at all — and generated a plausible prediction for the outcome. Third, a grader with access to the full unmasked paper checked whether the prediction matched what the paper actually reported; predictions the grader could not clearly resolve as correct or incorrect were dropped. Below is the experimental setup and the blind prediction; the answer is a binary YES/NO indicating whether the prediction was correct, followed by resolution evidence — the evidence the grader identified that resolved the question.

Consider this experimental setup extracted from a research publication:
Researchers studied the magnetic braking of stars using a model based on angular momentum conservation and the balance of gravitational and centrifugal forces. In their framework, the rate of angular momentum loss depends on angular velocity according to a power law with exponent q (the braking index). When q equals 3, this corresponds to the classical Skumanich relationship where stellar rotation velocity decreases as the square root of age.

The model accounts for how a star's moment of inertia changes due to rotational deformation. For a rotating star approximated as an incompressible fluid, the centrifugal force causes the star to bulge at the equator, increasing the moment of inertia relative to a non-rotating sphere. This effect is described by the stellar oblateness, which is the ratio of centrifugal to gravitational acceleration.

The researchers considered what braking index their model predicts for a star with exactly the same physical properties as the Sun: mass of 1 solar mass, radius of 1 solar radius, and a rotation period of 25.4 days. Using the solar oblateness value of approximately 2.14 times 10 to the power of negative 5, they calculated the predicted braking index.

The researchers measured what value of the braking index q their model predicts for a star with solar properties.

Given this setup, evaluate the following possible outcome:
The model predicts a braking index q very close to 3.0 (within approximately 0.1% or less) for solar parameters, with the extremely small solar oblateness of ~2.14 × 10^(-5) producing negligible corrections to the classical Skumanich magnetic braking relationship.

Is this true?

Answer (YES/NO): YES